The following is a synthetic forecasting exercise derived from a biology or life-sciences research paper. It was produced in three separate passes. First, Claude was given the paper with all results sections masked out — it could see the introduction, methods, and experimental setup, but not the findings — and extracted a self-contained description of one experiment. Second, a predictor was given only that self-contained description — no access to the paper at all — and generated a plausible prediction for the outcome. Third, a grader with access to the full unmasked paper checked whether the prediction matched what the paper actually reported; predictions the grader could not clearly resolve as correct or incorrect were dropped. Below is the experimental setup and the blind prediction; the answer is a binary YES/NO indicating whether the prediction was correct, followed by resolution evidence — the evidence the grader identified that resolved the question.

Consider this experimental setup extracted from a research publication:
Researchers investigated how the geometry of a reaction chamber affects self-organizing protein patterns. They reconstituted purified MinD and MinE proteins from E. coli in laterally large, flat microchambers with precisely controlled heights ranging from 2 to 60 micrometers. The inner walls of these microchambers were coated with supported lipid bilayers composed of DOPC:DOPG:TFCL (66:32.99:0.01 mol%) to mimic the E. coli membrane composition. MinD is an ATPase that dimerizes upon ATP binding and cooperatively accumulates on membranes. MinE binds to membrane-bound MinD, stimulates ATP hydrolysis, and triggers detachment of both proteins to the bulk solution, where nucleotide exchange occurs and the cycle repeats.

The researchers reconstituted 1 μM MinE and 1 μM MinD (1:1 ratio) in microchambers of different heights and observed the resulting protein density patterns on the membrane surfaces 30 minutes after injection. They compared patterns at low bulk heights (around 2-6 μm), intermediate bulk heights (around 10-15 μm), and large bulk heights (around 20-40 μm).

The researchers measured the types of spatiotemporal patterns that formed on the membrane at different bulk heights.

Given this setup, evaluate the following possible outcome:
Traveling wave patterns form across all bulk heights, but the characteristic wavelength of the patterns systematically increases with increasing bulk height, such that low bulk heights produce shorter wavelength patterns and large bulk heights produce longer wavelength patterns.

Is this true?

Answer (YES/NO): NO